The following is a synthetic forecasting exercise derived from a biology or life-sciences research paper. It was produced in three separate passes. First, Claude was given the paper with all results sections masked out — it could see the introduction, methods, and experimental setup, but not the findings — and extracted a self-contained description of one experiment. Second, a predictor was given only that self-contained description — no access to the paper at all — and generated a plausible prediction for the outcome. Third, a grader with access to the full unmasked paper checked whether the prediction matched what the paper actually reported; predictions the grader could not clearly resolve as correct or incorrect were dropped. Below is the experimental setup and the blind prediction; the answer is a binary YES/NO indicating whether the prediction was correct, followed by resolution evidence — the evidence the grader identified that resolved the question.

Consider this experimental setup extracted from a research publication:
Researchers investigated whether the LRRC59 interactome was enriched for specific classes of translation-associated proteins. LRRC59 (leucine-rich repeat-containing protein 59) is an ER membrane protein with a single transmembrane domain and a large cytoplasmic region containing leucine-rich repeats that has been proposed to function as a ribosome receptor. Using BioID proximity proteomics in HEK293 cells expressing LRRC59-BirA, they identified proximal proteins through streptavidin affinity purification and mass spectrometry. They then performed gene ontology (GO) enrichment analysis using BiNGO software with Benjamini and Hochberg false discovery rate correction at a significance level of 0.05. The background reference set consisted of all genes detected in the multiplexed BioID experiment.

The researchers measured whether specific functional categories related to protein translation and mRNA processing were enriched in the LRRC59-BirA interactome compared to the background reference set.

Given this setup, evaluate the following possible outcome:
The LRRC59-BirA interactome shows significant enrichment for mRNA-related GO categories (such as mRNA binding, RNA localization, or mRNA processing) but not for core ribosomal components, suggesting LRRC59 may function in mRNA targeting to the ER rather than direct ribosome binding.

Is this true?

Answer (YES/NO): NO